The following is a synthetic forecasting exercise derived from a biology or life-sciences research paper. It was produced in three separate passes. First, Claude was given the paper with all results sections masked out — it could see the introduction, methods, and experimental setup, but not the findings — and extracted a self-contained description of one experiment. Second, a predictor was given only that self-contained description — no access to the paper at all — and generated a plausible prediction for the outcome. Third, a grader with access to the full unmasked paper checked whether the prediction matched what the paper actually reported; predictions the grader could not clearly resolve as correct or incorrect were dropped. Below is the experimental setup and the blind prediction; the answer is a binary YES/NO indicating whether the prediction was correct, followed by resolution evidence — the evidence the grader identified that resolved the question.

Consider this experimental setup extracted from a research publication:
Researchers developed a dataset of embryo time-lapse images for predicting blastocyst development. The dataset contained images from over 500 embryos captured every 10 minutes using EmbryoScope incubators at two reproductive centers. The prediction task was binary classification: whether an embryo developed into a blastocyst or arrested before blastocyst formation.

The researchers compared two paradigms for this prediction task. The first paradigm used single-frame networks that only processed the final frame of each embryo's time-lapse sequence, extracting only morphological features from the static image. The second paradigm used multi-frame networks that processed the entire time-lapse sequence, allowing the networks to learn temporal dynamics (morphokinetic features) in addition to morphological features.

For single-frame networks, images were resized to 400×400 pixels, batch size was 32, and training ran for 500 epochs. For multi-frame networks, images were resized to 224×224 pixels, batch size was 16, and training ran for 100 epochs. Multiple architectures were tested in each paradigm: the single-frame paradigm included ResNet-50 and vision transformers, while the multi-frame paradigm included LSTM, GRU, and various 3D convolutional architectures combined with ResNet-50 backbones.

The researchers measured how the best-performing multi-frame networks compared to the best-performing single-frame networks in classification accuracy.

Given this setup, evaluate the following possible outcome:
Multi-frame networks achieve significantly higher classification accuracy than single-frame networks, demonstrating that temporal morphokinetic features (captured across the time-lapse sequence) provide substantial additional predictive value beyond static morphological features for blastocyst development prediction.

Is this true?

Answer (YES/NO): NO